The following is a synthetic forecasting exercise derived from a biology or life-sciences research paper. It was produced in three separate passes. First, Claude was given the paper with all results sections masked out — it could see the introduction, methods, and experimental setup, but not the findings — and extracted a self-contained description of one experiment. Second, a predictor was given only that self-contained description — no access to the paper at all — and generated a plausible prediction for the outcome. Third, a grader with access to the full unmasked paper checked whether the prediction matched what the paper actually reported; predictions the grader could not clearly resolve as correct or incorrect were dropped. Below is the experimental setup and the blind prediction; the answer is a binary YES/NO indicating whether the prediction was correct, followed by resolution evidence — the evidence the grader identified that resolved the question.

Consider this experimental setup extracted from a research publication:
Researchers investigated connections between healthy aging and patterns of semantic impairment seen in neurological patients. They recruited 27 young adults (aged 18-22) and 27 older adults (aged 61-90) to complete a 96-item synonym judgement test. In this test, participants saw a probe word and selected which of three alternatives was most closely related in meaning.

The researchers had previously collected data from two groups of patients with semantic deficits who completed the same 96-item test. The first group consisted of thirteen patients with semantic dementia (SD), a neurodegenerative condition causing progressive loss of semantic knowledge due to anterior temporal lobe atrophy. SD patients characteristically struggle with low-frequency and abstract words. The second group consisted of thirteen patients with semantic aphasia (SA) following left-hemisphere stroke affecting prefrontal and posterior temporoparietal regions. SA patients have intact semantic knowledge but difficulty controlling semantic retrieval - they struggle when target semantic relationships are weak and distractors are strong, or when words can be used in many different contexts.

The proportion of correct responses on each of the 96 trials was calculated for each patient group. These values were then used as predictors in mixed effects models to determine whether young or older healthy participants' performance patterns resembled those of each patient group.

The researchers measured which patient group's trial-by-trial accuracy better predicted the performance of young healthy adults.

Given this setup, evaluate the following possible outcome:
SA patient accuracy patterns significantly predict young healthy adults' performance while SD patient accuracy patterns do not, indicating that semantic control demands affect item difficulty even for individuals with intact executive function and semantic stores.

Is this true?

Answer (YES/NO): NO